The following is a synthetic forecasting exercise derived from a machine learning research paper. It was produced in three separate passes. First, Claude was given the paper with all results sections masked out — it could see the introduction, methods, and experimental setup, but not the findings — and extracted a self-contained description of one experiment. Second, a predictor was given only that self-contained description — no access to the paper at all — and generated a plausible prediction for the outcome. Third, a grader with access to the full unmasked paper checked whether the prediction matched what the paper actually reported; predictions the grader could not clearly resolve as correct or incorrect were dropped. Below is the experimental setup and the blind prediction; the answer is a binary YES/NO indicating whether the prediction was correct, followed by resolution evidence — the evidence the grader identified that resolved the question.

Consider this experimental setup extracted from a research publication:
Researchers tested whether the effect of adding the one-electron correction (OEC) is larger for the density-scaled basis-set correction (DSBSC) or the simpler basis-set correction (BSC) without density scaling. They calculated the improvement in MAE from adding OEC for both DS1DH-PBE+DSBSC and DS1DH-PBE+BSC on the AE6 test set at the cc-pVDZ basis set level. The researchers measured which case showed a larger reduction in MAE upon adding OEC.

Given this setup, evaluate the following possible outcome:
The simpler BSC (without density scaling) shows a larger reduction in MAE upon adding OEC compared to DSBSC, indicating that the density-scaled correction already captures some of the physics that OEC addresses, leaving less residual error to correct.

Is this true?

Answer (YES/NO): YES